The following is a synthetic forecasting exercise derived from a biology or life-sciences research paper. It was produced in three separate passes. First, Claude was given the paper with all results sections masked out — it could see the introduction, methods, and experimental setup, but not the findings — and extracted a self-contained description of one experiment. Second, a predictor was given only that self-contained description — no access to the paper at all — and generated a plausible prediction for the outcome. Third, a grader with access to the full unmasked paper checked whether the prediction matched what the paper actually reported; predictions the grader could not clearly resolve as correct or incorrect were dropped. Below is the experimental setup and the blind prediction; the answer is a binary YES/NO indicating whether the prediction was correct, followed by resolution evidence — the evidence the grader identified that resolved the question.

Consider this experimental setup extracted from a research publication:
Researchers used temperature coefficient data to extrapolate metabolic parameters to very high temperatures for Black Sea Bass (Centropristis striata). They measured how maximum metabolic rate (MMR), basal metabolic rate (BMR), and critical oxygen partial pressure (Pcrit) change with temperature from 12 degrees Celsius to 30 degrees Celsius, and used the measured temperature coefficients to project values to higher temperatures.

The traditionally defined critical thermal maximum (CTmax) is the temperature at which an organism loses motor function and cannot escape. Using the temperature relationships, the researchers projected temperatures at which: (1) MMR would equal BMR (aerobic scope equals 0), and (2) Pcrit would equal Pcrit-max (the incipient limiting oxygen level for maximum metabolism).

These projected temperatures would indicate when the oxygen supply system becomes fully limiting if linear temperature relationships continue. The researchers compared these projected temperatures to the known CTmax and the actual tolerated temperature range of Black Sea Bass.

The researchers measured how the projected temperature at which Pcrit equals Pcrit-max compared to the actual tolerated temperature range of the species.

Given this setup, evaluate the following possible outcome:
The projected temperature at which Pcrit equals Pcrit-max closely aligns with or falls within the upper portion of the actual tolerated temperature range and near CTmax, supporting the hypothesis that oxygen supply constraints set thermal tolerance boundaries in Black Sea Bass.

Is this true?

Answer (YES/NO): NO